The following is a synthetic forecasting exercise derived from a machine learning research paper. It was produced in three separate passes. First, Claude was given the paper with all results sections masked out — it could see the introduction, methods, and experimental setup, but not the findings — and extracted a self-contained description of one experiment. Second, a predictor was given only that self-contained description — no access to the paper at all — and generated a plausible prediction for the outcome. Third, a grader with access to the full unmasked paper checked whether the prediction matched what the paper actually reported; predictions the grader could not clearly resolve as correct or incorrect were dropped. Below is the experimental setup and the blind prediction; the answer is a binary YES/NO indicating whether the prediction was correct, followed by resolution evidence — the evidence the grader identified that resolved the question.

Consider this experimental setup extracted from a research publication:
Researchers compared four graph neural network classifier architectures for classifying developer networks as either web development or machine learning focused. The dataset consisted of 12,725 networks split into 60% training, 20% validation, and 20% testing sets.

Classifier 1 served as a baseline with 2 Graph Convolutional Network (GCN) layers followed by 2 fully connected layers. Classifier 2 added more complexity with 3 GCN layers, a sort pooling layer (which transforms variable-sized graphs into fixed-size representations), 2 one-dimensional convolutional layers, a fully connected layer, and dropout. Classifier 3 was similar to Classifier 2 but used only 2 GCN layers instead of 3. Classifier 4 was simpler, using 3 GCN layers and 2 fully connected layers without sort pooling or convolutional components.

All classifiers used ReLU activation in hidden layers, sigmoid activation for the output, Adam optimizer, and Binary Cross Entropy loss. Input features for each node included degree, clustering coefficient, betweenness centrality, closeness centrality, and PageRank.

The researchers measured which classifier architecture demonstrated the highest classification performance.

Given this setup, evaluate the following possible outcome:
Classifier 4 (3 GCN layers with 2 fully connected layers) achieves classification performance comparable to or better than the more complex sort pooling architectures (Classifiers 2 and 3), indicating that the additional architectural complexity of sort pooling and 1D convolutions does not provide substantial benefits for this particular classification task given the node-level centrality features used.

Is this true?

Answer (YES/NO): YES